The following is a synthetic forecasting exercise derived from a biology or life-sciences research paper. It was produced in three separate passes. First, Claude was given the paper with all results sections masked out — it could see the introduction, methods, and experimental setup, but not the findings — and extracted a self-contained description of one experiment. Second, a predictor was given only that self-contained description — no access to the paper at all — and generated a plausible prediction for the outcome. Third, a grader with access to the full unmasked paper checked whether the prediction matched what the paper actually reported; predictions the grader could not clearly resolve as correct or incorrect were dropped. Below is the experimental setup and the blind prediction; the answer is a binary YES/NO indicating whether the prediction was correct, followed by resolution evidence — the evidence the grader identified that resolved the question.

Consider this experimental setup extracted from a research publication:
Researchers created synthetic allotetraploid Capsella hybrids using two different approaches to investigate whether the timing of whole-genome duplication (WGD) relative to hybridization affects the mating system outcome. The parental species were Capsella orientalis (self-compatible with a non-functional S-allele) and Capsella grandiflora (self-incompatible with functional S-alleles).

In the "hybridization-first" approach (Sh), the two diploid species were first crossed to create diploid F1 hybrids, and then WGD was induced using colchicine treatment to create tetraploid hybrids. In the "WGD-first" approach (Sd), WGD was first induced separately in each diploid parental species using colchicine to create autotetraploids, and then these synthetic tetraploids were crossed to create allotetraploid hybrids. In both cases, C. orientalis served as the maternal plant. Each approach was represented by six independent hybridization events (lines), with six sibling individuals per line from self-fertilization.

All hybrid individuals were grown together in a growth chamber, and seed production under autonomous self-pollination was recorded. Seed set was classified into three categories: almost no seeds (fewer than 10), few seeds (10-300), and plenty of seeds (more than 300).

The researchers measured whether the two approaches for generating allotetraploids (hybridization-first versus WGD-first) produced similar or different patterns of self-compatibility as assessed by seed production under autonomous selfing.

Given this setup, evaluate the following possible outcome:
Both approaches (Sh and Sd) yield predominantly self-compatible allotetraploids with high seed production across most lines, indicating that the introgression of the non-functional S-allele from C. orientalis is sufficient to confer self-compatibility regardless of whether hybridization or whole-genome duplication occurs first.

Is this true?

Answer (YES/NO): NO